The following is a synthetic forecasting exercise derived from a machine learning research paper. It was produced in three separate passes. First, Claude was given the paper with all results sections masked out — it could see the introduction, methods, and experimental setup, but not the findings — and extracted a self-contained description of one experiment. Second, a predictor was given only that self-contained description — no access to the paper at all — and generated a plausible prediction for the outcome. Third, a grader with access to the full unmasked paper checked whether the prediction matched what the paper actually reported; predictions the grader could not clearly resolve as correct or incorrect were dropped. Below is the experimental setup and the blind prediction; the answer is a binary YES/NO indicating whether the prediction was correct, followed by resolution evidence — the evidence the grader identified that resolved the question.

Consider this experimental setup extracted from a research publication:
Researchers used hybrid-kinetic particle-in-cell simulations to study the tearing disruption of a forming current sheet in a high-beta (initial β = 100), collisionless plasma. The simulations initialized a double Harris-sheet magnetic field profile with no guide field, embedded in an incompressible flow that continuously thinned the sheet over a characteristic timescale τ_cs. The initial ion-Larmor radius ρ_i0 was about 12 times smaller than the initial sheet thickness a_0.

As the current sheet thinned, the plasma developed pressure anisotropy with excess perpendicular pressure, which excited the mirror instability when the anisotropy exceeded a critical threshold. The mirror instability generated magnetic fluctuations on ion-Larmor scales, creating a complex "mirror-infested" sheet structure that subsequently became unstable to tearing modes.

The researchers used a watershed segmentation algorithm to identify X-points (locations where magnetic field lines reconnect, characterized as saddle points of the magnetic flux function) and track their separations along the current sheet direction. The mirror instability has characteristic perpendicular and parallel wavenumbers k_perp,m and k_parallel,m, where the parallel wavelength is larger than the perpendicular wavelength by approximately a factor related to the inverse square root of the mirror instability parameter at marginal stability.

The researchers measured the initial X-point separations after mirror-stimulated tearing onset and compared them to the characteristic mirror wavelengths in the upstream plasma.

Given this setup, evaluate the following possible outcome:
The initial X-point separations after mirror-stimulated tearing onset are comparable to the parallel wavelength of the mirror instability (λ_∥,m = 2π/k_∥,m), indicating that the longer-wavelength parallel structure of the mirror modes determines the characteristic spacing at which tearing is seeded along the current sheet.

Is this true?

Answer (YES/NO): NO